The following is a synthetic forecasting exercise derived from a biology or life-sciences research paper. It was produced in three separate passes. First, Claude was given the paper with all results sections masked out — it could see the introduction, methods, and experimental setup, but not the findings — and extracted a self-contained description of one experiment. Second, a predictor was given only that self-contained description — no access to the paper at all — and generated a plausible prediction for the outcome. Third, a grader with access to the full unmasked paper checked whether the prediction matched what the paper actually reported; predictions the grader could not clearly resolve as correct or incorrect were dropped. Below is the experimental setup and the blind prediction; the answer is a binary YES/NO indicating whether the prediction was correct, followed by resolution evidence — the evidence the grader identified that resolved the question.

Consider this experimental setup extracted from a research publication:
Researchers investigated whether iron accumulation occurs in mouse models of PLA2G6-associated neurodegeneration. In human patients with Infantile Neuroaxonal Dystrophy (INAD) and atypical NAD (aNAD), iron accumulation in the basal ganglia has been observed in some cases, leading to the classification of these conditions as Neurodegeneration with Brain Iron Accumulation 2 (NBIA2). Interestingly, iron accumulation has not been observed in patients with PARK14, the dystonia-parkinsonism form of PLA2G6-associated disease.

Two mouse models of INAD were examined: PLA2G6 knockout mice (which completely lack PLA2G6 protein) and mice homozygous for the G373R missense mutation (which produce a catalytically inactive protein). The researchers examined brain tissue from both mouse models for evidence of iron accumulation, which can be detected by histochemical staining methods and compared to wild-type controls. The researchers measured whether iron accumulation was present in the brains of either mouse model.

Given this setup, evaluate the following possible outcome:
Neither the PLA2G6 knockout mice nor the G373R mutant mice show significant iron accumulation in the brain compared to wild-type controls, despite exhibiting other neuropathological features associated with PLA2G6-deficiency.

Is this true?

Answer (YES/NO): YES